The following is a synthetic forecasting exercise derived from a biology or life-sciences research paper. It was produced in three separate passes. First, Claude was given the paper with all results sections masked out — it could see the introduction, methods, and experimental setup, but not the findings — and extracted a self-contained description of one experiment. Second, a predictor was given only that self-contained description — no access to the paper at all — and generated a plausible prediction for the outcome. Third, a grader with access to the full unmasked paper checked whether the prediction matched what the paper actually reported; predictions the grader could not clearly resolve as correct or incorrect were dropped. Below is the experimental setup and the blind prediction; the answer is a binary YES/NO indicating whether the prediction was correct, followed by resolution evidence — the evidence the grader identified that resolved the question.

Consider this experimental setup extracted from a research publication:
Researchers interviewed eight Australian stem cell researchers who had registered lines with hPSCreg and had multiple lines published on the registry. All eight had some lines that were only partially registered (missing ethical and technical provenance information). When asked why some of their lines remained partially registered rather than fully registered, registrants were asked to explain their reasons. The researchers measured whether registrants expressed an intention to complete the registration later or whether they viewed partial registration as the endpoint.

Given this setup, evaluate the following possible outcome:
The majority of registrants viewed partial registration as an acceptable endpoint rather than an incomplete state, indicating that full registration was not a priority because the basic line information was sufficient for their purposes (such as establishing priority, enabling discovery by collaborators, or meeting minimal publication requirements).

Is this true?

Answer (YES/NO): NO